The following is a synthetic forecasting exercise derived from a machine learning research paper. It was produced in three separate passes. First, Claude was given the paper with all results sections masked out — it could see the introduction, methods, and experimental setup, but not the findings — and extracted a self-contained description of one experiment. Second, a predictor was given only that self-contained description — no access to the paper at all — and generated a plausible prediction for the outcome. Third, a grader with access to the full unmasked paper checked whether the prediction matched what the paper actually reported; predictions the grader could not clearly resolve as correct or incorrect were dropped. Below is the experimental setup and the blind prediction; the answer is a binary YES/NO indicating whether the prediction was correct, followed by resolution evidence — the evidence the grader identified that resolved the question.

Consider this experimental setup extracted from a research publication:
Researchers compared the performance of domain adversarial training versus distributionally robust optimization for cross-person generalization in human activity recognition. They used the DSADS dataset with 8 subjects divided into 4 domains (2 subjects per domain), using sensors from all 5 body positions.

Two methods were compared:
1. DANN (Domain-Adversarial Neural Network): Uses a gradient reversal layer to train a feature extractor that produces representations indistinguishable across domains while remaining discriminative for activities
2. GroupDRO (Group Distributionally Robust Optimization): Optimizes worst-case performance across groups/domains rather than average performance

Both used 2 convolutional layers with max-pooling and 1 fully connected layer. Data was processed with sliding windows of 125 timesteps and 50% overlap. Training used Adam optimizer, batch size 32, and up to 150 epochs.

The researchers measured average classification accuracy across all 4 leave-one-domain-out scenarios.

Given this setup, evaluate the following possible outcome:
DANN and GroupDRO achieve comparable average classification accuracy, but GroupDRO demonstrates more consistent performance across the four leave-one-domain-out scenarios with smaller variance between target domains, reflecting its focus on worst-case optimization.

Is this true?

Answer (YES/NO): NO